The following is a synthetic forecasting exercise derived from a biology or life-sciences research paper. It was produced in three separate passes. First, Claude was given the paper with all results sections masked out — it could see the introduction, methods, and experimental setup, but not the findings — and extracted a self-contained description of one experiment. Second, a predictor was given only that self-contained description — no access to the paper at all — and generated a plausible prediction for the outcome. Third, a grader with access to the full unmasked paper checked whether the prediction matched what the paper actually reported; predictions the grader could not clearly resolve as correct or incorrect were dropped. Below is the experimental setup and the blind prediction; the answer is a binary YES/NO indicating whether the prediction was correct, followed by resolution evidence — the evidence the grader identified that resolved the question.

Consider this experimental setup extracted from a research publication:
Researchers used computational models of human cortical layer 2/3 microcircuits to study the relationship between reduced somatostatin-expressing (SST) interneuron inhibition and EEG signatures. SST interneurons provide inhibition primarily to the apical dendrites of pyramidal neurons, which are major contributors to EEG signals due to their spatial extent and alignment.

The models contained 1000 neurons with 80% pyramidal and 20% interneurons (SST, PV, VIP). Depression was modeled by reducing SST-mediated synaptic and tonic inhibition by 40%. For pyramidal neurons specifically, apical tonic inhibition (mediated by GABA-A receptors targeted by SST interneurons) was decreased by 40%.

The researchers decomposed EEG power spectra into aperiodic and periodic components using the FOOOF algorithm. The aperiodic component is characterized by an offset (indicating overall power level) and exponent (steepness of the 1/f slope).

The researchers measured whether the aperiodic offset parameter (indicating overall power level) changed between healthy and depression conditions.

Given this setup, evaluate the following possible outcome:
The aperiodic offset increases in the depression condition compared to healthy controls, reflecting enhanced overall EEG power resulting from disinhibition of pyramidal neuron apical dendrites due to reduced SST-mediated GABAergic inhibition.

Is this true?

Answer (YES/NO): YES